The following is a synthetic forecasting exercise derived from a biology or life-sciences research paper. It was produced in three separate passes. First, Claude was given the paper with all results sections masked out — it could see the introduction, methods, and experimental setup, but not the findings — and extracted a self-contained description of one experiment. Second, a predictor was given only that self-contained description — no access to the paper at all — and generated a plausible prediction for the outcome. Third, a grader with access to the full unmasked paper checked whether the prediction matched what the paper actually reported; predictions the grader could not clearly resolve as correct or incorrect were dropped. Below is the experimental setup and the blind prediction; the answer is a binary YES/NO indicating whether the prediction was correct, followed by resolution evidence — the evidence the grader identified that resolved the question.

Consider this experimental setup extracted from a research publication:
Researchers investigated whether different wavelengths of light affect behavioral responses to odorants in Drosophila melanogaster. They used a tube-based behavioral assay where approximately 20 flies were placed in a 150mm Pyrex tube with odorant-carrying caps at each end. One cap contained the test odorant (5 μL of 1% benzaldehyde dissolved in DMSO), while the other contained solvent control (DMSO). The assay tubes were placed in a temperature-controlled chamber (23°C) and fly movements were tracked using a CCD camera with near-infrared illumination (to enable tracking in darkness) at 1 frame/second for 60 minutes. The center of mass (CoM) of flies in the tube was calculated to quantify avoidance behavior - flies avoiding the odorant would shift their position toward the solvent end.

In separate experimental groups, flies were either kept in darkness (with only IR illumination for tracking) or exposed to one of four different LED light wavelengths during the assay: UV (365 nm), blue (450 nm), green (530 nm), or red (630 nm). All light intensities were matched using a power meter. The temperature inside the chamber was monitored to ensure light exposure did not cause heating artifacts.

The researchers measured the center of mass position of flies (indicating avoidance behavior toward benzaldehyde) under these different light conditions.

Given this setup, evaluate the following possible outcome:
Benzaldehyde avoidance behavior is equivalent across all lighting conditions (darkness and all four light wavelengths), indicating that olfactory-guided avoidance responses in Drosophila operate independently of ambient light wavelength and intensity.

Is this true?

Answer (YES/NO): NO